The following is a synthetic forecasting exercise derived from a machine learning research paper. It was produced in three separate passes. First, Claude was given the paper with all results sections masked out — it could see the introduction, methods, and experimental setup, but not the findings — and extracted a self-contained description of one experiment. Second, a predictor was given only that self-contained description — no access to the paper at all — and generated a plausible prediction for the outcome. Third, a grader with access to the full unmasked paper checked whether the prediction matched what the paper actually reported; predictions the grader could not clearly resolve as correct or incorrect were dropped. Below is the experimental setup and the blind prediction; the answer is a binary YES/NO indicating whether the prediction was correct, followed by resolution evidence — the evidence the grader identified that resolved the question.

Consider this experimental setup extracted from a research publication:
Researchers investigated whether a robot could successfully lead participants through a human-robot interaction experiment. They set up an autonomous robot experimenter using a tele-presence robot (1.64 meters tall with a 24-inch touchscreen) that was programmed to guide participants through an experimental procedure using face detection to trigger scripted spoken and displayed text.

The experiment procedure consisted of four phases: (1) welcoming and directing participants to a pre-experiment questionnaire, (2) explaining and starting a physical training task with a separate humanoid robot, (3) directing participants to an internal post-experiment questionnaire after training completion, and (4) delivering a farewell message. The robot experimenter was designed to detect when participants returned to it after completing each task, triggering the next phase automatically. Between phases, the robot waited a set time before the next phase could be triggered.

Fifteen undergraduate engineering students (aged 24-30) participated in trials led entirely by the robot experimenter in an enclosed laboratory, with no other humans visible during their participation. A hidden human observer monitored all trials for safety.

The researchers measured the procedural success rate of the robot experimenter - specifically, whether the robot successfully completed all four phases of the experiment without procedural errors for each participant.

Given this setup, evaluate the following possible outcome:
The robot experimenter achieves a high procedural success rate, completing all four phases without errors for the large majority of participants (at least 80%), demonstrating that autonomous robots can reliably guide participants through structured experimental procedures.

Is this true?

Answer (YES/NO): YES